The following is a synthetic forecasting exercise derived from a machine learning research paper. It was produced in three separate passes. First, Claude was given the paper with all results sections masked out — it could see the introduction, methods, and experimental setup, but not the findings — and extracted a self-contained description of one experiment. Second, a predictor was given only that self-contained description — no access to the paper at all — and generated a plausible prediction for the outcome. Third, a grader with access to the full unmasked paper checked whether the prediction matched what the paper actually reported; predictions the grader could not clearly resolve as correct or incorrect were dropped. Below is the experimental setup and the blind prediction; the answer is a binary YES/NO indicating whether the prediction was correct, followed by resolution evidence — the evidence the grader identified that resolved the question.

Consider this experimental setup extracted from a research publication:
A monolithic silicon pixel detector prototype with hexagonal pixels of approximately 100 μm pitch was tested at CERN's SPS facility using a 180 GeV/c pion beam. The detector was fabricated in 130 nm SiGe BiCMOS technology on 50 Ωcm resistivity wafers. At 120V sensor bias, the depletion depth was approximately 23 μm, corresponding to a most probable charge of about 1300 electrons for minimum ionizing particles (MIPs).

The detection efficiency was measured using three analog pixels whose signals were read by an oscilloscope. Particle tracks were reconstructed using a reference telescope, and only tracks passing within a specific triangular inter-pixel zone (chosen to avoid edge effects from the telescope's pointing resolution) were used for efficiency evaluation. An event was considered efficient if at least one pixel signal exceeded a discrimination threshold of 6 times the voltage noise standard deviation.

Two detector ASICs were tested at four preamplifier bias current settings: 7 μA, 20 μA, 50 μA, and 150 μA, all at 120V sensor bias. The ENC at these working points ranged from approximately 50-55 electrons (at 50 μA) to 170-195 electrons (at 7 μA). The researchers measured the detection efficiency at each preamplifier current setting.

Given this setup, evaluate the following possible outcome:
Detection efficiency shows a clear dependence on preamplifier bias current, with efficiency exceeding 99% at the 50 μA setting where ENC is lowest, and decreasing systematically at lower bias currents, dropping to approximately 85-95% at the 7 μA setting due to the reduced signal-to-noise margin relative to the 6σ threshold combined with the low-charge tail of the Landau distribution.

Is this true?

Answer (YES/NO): NO